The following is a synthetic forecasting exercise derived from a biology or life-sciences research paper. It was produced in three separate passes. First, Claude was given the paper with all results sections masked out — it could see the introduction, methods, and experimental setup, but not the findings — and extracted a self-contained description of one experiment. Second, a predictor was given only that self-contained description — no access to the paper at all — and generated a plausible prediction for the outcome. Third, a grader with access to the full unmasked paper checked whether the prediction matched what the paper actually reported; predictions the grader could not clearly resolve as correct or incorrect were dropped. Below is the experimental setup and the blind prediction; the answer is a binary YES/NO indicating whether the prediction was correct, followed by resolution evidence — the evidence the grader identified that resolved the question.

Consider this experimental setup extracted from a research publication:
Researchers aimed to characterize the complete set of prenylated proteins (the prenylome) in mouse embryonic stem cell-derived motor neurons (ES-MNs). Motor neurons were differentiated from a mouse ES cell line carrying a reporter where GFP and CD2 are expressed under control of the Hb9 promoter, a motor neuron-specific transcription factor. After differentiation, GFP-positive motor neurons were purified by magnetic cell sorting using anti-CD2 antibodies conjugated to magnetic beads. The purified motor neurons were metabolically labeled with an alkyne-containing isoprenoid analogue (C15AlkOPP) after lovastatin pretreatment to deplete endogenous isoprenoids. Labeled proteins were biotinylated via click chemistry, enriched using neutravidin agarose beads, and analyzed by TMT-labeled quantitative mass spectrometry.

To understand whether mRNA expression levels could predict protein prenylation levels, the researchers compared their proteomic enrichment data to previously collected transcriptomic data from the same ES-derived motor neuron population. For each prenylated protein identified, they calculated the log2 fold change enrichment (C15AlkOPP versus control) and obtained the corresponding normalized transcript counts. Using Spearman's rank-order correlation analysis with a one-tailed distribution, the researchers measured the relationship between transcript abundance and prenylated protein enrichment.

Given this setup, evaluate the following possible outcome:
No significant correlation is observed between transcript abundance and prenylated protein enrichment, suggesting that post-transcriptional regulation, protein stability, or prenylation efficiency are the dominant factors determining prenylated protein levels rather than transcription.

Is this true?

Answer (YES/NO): NO